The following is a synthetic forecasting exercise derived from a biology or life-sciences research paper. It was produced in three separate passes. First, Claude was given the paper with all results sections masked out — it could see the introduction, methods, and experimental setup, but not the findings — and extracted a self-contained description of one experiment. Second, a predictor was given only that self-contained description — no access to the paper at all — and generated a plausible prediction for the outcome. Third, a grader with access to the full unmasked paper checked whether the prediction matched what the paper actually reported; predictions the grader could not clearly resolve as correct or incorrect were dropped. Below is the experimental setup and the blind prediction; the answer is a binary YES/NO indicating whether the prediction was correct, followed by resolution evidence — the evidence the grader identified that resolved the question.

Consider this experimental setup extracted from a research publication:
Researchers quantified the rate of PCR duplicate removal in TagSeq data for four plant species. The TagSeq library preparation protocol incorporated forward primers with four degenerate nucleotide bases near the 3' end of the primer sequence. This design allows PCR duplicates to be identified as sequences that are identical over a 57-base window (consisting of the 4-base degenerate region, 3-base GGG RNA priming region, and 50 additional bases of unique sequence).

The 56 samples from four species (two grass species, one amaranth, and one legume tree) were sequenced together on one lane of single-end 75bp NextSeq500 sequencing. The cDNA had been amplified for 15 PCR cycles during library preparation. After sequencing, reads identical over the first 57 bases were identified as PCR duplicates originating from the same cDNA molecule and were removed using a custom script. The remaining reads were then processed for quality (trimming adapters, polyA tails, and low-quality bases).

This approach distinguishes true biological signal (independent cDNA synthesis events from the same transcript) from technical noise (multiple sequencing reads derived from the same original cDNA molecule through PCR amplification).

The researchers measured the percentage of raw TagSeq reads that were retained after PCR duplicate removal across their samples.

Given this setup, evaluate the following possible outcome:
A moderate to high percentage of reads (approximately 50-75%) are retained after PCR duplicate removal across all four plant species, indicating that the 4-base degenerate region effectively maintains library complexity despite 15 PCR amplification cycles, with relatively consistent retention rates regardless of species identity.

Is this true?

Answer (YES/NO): NO